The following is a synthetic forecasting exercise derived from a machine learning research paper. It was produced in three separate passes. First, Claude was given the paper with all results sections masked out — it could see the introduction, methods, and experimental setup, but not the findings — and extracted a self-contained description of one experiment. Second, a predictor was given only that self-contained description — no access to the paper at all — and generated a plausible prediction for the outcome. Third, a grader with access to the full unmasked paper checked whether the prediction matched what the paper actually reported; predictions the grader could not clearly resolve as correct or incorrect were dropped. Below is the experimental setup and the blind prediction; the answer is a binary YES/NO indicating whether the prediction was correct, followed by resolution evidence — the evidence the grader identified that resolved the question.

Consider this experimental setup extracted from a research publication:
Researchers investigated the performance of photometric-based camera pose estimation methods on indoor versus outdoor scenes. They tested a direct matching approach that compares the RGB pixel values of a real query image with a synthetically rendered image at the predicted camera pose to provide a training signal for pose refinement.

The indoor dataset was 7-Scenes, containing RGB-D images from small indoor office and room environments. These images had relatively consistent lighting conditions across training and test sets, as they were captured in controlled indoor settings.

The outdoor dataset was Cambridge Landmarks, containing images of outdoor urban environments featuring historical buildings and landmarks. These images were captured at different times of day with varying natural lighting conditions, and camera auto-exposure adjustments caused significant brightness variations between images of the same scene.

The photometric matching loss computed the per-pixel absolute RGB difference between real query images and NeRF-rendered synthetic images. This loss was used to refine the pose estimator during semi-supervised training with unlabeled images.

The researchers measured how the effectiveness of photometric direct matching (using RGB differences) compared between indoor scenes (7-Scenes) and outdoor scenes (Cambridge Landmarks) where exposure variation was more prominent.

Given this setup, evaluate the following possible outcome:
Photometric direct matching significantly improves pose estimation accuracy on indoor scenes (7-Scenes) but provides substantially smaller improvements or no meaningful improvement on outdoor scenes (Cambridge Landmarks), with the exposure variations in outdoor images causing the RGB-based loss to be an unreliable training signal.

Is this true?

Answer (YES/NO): NO